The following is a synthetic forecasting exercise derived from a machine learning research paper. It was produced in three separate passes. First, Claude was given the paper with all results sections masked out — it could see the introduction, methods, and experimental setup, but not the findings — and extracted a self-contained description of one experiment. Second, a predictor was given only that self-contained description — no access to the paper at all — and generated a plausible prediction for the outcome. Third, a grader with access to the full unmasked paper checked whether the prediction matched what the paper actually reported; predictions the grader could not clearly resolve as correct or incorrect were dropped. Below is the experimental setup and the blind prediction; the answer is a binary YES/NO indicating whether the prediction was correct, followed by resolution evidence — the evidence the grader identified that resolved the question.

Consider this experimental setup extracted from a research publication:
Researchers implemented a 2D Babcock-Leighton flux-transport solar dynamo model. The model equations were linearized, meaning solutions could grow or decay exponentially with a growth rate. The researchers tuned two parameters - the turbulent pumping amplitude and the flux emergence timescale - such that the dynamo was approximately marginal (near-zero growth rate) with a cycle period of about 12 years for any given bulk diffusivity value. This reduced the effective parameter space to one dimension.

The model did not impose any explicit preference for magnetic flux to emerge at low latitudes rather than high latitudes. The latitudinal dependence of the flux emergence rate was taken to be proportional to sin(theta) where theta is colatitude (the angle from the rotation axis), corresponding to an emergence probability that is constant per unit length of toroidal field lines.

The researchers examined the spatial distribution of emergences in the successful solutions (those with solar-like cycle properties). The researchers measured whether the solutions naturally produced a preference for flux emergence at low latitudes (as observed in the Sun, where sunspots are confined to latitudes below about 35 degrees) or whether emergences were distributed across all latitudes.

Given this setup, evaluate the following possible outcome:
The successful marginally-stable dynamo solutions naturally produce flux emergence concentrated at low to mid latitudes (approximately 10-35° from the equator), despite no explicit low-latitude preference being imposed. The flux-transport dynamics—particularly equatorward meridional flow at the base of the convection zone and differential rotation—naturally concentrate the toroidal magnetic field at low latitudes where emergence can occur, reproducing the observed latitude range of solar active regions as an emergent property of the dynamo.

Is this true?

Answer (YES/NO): YES